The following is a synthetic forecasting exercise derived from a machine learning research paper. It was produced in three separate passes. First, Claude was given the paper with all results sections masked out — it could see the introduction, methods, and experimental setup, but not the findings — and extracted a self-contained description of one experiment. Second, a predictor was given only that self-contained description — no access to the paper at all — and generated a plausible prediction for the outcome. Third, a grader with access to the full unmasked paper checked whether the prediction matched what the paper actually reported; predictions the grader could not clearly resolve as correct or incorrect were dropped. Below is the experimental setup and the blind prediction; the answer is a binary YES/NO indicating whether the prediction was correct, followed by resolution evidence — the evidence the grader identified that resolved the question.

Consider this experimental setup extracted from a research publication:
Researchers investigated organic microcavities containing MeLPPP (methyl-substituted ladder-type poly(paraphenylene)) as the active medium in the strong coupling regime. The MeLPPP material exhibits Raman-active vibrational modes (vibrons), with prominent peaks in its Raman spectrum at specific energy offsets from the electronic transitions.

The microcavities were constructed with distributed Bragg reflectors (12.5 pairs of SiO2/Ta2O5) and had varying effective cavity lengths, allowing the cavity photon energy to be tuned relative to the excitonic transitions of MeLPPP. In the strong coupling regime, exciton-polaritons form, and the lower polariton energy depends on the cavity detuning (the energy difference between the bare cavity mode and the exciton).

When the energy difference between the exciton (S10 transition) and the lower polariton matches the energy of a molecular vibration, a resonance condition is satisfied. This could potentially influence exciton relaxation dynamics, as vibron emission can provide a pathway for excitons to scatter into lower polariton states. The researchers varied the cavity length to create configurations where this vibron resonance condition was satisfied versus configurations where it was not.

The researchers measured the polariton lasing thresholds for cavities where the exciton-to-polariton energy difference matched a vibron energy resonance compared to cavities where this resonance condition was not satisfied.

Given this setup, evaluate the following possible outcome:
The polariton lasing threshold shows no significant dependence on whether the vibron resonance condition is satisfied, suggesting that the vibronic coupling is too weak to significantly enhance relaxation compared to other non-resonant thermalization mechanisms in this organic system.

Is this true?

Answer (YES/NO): NO